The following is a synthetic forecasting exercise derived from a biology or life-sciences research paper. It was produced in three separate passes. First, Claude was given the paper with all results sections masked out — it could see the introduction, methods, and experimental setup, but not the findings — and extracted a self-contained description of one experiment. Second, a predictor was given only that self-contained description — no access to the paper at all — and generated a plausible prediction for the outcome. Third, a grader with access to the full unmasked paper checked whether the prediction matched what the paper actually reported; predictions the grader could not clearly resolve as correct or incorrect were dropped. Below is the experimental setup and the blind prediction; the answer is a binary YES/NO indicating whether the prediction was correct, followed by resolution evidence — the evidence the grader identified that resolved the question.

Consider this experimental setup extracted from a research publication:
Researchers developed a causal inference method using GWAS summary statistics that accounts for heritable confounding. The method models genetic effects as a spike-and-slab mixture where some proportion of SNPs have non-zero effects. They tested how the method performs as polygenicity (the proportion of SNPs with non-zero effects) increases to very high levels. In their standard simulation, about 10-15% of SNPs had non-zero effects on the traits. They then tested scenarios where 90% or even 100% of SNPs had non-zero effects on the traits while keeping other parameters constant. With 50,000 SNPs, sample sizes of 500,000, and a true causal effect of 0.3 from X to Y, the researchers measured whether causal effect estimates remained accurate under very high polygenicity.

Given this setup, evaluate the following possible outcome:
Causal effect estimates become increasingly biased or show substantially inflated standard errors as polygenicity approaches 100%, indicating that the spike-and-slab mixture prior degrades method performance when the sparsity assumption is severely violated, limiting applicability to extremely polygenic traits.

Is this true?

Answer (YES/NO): NO